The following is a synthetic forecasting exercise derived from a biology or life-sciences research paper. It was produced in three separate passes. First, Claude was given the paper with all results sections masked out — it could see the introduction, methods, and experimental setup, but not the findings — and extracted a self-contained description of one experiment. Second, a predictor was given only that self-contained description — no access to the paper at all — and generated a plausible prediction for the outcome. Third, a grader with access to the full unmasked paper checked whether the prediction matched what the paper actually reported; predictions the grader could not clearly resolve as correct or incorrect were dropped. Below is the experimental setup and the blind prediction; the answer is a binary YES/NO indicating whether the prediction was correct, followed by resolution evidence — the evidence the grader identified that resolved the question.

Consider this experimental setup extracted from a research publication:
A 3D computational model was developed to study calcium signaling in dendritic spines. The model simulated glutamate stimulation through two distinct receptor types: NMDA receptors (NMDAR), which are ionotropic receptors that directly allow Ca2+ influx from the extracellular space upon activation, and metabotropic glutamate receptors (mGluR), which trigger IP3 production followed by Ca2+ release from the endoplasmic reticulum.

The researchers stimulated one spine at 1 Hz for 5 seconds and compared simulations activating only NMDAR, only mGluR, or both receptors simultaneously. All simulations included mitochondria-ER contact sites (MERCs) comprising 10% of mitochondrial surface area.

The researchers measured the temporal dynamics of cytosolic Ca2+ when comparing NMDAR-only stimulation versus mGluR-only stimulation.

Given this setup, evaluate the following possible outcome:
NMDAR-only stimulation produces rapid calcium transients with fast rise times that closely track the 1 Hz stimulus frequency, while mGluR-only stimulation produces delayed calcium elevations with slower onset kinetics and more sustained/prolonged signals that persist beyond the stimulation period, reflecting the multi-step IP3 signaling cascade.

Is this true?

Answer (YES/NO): YES